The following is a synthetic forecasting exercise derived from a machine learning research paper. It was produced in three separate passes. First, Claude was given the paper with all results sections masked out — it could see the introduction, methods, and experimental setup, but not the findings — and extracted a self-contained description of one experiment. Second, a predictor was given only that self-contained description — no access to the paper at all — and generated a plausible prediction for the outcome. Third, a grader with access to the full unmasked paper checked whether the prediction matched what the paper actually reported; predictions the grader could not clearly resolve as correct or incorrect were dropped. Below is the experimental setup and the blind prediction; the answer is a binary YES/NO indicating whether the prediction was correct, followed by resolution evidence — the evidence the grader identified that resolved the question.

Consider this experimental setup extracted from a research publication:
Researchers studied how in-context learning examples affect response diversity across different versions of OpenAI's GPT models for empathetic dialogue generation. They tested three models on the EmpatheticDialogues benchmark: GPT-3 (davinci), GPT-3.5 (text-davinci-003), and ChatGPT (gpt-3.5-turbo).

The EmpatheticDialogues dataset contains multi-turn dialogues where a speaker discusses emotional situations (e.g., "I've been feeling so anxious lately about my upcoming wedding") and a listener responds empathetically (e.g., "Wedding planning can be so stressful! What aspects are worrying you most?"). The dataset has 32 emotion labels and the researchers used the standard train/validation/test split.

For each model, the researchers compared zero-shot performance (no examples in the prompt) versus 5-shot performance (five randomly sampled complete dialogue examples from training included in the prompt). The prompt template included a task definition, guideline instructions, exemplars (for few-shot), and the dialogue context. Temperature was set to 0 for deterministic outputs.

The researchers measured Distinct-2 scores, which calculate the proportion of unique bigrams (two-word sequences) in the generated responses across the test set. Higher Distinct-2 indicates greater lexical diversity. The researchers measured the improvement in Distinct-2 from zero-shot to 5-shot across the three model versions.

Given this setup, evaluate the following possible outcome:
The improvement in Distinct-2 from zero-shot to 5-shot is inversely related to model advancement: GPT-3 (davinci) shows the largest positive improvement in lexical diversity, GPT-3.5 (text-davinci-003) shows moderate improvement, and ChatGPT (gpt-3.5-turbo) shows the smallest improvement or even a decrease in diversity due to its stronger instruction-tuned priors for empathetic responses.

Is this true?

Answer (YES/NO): YES